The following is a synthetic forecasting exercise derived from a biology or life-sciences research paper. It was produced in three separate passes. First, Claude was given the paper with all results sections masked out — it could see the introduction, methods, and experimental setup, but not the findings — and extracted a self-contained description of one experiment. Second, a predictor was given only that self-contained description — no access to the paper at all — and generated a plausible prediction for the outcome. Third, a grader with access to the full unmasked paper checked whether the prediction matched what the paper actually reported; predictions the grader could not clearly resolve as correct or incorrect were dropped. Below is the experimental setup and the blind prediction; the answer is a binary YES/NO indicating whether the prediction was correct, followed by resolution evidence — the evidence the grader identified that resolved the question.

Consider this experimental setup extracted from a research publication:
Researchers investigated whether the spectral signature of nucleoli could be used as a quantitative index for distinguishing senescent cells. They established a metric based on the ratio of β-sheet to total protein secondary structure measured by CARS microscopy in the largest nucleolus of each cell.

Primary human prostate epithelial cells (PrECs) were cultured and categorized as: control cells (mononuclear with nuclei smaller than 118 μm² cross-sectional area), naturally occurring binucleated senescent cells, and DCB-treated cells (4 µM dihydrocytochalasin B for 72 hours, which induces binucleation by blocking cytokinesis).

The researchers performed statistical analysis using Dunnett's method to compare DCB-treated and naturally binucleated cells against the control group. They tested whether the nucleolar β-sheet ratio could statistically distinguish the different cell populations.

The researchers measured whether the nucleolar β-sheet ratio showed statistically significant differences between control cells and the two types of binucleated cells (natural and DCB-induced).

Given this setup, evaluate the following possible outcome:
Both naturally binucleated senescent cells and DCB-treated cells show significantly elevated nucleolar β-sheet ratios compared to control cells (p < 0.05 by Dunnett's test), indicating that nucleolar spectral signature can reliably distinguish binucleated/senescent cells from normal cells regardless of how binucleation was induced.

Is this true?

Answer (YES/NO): YES